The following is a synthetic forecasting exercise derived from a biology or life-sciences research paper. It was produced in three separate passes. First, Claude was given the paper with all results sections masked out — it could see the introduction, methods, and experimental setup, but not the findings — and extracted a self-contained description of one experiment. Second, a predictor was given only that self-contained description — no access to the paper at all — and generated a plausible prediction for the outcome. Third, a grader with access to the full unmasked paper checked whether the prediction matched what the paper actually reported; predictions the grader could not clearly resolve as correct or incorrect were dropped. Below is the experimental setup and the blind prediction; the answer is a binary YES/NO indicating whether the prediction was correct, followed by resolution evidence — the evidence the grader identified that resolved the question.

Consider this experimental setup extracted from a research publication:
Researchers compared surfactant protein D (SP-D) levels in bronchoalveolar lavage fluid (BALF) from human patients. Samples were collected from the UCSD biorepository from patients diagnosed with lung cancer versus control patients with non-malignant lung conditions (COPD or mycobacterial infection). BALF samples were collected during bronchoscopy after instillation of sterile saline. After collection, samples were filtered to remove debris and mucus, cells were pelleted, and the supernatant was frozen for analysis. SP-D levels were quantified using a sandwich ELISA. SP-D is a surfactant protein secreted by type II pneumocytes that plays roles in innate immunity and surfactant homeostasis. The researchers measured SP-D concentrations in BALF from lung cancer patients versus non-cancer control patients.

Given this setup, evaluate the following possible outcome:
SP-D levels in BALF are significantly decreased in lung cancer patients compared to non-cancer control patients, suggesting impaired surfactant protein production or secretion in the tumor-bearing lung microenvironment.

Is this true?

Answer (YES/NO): NO